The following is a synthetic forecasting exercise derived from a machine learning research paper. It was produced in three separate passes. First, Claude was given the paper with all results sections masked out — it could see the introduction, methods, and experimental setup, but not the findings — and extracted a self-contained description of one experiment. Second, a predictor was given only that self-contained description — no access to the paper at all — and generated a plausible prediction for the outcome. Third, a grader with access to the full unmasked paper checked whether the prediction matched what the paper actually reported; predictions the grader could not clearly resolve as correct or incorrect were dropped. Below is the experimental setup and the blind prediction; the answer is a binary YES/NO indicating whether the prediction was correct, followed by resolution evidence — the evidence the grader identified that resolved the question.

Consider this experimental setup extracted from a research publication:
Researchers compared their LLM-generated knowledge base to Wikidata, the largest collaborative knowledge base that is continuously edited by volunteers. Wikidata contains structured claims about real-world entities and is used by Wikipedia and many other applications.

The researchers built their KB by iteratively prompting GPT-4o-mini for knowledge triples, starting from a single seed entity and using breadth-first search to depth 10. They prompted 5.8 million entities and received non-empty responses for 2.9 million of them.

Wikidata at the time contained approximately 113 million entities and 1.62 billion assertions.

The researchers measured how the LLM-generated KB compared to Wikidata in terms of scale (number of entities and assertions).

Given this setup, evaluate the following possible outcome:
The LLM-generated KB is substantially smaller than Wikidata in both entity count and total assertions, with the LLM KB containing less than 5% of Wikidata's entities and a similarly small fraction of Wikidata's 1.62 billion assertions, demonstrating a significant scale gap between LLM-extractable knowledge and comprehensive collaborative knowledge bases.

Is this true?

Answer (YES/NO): NO